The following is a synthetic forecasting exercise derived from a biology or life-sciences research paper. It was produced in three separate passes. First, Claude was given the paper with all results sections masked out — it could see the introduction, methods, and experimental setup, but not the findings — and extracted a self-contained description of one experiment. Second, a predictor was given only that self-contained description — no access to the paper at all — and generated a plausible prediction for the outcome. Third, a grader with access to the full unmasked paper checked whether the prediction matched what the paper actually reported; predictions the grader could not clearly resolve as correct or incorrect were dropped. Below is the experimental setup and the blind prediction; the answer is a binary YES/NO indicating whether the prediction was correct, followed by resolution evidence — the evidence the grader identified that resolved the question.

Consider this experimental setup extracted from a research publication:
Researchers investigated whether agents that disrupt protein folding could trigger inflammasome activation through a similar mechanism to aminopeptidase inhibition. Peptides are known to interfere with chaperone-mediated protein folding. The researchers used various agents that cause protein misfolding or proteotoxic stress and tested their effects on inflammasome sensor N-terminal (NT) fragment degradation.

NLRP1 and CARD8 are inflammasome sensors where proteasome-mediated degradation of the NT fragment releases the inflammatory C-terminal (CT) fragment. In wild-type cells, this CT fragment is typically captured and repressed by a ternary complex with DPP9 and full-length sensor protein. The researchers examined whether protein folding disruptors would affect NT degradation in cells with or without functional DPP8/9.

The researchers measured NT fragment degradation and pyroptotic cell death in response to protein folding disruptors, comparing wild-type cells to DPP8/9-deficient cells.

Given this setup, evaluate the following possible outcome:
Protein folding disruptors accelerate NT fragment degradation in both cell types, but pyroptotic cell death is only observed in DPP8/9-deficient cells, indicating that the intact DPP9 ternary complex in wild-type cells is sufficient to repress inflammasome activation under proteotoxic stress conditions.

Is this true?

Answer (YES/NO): YES